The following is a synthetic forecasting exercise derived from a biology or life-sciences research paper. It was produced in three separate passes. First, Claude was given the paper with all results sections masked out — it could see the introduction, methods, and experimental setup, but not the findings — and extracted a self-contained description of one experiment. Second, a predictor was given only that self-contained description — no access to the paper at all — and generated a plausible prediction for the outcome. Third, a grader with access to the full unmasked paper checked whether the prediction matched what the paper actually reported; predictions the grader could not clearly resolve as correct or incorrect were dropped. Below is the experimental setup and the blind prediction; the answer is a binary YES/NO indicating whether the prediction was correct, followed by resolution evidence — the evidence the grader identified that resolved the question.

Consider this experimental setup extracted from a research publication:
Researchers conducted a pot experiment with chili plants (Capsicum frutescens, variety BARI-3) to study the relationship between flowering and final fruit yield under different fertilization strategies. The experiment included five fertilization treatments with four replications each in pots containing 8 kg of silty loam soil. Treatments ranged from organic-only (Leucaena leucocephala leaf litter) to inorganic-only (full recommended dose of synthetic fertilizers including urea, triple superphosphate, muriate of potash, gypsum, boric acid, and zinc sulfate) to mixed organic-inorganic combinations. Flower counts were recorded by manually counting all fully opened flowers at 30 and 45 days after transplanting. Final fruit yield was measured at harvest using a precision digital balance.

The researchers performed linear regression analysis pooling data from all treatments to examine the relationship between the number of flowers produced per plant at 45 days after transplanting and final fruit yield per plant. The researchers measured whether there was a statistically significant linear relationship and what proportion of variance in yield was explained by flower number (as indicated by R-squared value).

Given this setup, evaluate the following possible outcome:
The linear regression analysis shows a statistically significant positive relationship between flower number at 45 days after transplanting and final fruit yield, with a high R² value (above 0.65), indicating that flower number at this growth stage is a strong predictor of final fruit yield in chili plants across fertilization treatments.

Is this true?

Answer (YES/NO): NO